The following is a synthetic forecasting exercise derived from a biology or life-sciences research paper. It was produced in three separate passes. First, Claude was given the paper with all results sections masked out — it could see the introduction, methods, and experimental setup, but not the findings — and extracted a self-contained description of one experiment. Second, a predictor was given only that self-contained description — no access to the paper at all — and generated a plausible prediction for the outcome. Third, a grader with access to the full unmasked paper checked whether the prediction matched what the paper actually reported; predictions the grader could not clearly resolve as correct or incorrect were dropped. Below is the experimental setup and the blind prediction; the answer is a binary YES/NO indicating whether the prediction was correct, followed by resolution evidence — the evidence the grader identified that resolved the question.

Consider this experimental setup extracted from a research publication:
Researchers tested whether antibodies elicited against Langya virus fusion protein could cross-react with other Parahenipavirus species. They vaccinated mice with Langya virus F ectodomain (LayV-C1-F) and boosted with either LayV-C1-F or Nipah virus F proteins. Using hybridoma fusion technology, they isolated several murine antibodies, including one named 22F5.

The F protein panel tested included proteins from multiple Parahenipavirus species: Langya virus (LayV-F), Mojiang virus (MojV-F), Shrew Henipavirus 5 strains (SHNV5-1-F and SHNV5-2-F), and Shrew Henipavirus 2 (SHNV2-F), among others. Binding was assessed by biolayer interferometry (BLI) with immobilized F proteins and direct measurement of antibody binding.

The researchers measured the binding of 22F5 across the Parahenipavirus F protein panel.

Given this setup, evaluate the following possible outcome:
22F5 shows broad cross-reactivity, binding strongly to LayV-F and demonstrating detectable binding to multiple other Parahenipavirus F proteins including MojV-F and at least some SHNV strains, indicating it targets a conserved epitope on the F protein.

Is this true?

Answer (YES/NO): YES